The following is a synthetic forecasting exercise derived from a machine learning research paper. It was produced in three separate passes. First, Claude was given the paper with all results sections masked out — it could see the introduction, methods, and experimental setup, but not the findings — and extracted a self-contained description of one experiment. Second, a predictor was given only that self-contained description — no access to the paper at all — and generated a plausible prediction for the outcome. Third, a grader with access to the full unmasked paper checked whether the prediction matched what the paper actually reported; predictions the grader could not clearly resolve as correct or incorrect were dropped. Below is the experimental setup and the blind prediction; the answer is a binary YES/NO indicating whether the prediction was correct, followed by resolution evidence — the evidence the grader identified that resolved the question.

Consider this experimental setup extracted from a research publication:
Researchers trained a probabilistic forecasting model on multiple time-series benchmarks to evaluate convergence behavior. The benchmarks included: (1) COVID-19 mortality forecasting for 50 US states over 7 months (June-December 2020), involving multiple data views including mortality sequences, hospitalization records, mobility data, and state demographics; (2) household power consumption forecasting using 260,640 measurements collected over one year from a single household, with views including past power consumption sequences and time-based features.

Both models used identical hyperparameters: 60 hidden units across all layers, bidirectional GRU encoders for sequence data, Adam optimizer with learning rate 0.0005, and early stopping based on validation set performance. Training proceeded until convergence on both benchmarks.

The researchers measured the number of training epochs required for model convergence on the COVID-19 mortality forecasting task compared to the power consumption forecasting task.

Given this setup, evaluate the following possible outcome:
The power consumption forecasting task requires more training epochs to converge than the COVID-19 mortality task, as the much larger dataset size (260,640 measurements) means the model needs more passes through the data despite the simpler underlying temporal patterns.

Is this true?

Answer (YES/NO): NO